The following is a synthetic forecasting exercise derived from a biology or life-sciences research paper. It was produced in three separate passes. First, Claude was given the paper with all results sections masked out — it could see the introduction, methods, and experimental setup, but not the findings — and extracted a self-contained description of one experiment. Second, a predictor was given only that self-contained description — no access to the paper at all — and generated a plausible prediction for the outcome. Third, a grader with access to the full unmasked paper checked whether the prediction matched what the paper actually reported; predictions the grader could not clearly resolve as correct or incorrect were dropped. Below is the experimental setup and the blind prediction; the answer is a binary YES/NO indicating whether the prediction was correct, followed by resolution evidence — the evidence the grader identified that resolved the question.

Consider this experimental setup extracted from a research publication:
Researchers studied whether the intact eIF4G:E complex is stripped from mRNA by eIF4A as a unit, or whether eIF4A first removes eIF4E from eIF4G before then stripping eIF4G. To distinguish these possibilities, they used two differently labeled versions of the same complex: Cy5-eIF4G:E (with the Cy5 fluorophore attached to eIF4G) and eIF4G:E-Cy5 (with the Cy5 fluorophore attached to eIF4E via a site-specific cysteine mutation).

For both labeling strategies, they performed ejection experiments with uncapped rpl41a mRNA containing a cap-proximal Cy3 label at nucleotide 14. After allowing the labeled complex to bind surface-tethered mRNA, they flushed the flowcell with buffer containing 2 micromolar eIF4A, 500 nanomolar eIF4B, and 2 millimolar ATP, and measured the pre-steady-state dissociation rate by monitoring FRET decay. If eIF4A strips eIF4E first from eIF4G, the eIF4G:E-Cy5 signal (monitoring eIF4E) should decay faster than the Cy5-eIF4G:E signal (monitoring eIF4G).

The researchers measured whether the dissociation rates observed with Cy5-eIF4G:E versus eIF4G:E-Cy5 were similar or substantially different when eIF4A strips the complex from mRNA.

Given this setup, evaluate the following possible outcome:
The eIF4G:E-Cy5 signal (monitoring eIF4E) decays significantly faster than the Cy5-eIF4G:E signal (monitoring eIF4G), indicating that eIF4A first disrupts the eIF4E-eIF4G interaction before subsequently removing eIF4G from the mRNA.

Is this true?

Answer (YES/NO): NO